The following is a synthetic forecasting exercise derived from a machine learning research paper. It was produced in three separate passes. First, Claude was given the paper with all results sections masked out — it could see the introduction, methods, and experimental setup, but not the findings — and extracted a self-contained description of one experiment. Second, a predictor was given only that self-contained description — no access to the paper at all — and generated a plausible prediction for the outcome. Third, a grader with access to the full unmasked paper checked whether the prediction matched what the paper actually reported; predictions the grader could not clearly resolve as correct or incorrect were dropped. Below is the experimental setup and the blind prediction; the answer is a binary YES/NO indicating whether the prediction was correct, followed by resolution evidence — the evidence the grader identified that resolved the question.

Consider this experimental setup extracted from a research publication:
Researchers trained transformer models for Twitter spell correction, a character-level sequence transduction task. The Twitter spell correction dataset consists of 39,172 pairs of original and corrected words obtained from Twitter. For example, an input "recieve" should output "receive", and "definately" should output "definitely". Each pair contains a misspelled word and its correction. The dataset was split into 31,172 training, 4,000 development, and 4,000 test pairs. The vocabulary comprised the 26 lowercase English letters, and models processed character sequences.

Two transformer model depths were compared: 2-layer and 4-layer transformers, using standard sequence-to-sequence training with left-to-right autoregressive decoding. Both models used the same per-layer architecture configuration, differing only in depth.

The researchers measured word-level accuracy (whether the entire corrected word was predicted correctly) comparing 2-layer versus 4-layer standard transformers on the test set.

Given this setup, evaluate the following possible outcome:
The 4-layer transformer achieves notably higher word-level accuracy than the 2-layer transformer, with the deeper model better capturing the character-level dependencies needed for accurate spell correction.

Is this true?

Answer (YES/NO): NO